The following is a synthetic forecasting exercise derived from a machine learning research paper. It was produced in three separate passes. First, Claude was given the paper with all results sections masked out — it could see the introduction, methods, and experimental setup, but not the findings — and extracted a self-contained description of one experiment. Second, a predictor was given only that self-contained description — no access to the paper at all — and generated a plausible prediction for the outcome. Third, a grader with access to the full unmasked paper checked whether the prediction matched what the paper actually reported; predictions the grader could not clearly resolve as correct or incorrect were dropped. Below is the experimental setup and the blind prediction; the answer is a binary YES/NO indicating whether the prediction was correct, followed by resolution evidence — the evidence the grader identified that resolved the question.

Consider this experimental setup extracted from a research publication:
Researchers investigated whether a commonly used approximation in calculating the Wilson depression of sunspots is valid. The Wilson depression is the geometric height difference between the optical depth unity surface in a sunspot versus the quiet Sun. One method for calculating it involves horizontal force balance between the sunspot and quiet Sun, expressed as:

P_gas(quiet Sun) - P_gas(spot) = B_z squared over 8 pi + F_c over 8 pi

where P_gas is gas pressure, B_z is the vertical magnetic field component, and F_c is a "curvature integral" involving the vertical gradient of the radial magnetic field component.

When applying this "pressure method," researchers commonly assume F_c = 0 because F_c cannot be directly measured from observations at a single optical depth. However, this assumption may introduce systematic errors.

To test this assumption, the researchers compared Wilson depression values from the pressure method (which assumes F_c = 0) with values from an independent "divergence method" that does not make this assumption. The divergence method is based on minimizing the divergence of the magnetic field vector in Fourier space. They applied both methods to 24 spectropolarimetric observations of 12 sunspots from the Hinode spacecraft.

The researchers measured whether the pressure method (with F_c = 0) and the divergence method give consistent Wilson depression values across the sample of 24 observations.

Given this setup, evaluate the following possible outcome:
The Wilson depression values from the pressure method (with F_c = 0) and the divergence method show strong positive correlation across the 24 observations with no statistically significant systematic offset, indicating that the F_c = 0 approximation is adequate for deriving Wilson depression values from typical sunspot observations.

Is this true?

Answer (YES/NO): NO